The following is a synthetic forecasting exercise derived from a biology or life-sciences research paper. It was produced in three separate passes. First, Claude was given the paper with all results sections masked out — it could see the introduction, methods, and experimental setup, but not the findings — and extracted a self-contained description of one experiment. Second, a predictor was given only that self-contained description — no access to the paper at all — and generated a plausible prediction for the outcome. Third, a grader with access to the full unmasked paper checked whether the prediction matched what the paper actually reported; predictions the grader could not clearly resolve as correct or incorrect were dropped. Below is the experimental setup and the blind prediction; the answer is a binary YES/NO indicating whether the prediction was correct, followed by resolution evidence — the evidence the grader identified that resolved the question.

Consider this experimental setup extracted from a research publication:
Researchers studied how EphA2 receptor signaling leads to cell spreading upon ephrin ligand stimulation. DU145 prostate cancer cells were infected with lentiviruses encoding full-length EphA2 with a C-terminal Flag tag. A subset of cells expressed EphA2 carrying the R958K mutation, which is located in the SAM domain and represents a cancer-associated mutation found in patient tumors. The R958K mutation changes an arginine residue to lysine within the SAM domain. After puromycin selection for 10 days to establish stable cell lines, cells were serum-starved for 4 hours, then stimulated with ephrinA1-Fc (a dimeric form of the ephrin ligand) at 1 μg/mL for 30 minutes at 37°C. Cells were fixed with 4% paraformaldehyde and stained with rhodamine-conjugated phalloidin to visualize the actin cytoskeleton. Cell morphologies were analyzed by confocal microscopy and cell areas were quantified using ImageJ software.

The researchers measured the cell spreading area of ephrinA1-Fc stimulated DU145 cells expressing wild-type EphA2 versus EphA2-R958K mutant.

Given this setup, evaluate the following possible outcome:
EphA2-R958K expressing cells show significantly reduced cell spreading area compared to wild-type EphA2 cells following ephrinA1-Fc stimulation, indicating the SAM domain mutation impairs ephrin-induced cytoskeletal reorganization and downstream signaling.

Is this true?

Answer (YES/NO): NO